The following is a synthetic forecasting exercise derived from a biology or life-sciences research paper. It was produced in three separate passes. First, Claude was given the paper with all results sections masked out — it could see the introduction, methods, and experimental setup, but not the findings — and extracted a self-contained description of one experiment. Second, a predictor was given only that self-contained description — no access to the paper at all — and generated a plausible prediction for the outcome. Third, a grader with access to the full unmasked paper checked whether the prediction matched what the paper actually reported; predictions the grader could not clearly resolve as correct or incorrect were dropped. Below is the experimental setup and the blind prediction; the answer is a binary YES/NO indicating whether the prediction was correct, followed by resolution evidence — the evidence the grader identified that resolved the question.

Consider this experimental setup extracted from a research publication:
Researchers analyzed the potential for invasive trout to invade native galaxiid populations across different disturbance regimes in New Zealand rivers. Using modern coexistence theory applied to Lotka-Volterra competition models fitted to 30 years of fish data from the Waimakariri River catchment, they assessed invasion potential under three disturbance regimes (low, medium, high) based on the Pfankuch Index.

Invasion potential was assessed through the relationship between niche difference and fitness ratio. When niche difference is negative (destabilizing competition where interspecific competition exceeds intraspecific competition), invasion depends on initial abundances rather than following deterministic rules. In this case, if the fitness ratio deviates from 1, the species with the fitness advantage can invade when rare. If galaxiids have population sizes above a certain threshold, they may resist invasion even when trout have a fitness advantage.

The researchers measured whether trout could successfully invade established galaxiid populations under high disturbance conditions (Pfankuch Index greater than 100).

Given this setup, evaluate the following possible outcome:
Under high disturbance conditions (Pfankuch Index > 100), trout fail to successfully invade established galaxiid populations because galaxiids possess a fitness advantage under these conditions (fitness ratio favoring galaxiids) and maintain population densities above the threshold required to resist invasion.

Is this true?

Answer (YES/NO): NO